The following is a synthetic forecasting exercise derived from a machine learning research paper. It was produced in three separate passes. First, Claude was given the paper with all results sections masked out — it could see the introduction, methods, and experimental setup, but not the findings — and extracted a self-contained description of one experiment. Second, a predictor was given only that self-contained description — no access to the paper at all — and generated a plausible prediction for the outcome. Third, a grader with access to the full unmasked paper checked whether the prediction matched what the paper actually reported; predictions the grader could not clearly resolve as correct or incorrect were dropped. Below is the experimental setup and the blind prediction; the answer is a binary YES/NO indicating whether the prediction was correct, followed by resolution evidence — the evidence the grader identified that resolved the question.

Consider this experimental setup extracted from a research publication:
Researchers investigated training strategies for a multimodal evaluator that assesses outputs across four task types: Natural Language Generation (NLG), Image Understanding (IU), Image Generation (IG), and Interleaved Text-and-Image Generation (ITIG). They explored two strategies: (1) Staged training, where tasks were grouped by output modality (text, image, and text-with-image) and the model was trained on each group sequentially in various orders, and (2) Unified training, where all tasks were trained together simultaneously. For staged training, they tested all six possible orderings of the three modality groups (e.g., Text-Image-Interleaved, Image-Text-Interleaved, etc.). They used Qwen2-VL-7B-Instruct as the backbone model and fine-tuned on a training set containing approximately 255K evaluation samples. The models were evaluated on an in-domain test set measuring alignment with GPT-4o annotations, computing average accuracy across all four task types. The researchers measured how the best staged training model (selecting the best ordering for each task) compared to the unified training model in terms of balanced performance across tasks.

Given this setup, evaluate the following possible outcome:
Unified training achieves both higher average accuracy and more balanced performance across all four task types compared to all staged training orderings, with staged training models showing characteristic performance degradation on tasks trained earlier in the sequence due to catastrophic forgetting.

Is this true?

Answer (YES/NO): YES